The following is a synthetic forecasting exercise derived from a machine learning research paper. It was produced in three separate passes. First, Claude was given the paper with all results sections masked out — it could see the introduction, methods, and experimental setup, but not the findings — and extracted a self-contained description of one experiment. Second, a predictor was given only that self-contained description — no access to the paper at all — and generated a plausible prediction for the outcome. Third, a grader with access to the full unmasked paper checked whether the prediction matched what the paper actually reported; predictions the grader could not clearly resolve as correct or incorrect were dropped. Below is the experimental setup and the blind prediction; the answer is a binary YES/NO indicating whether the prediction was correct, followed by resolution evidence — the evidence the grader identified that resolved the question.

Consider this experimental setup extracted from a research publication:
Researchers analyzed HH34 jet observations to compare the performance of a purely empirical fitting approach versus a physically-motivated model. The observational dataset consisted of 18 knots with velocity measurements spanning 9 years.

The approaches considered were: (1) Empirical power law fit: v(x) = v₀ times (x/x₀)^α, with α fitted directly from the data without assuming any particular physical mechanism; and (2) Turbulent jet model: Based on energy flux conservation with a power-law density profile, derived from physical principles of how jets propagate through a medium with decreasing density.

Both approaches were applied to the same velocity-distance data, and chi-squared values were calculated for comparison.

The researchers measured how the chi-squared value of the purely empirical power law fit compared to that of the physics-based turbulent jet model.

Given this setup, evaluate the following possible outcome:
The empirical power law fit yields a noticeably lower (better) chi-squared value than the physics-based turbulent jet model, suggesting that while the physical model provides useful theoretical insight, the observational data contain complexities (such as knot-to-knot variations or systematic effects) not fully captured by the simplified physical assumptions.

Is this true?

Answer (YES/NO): YES